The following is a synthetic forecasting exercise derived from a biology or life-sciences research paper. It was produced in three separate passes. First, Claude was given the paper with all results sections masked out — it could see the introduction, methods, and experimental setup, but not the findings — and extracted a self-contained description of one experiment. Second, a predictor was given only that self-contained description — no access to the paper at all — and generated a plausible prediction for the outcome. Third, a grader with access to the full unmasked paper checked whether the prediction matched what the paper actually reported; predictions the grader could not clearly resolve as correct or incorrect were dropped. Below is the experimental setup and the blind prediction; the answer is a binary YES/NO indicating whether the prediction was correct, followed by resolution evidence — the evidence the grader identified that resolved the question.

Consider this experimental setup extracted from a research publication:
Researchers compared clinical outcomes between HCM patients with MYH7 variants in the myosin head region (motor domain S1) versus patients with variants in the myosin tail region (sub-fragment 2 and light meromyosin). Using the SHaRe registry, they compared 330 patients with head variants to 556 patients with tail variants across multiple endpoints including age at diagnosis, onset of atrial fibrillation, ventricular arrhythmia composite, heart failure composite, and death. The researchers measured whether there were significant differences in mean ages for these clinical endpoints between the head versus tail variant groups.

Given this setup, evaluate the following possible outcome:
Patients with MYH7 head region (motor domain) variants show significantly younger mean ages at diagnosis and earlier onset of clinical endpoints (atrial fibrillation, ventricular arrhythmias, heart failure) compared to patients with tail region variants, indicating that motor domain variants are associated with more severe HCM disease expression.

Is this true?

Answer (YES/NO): NO